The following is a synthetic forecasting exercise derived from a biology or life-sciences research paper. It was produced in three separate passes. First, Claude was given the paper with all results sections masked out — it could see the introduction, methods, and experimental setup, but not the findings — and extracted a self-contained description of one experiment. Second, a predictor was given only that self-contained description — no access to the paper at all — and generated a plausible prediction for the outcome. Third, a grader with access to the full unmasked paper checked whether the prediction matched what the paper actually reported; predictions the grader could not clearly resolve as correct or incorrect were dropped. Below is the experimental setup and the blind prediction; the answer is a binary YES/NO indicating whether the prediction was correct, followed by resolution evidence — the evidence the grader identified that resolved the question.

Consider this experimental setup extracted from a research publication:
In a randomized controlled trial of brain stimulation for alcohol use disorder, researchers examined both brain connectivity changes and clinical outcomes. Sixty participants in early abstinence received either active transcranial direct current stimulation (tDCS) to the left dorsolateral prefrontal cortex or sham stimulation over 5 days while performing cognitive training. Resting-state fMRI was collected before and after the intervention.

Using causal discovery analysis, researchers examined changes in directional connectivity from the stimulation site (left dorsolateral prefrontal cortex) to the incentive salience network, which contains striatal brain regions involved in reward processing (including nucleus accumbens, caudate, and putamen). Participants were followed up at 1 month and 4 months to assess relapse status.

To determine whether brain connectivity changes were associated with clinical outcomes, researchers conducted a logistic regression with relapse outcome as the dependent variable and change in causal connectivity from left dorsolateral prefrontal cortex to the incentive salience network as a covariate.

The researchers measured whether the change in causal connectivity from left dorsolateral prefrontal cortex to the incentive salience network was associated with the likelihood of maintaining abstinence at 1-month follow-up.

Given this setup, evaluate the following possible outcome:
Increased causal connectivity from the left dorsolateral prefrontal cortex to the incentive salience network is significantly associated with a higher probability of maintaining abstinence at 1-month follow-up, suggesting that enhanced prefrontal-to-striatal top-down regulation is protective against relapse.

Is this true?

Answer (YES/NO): YES